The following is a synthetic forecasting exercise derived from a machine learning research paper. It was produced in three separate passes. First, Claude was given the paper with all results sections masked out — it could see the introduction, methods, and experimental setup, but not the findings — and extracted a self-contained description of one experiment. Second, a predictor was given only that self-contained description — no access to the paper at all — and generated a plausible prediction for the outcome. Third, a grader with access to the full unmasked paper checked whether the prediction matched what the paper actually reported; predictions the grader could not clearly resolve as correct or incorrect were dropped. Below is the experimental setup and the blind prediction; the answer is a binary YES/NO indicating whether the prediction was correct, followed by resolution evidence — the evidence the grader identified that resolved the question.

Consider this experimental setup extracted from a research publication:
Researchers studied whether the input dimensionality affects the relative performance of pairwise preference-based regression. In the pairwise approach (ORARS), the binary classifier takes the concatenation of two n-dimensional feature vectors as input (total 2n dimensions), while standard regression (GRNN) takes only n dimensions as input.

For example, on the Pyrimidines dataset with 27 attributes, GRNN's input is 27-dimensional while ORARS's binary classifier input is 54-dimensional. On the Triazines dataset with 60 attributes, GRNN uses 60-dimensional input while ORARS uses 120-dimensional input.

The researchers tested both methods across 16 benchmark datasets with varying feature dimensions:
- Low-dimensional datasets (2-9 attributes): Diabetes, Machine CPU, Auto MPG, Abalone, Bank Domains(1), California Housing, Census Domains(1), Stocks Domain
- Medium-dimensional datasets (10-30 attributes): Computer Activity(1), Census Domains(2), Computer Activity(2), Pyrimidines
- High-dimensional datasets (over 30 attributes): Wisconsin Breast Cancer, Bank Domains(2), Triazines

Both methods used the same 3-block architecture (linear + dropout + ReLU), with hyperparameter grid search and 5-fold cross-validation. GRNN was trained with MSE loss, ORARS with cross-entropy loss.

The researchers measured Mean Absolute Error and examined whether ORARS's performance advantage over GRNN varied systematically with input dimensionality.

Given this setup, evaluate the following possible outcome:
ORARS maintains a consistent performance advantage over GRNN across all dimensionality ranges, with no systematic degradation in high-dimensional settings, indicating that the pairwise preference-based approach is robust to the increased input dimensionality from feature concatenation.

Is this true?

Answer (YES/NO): YES